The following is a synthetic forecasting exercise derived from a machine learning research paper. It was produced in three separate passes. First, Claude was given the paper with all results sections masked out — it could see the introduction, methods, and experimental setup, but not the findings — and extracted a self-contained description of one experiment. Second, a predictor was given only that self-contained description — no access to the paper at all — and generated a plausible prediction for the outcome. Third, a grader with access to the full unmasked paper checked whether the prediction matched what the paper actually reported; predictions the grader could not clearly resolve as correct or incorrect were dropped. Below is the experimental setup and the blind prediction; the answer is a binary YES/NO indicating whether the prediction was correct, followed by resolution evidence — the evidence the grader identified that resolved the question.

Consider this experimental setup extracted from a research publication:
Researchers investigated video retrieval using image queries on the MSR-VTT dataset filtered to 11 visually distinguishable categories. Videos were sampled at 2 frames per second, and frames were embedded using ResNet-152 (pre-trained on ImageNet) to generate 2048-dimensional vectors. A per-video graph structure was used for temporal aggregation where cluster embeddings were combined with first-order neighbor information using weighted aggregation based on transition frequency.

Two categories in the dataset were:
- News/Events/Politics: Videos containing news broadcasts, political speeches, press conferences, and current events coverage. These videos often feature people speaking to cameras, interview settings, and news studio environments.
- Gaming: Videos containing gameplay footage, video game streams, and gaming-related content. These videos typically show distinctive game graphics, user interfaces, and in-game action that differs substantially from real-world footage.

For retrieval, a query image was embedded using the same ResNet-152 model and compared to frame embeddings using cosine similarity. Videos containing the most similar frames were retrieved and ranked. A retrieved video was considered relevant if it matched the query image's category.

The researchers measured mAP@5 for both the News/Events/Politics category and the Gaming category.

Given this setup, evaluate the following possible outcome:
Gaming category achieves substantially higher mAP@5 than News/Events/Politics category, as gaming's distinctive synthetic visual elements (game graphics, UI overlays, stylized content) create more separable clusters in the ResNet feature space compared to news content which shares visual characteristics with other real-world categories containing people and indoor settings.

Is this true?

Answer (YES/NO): NO